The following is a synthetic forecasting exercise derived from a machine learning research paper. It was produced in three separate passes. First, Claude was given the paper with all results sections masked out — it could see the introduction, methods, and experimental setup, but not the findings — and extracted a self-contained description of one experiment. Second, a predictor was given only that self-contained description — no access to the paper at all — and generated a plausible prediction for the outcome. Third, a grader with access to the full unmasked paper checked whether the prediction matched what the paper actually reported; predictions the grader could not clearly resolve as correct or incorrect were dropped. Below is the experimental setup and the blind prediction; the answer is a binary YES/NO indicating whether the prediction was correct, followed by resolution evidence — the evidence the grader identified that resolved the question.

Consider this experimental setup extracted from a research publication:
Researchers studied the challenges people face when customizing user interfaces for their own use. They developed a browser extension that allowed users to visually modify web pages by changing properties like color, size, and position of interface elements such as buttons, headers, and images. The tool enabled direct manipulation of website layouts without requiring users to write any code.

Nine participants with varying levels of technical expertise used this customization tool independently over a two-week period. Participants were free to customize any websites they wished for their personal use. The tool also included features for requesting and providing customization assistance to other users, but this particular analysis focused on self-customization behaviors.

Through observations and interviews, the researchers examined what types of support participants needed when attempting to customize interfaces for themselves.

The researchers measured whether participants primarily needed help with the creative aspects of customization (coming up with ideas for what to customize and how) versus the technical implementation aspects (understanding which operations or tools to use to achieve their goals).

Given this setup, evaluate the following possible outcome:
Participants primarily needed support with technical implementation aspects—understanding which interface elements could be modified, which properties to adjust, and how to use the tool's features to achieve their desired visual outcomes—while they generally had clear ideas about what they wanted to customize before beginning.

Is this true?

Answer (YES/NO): NO